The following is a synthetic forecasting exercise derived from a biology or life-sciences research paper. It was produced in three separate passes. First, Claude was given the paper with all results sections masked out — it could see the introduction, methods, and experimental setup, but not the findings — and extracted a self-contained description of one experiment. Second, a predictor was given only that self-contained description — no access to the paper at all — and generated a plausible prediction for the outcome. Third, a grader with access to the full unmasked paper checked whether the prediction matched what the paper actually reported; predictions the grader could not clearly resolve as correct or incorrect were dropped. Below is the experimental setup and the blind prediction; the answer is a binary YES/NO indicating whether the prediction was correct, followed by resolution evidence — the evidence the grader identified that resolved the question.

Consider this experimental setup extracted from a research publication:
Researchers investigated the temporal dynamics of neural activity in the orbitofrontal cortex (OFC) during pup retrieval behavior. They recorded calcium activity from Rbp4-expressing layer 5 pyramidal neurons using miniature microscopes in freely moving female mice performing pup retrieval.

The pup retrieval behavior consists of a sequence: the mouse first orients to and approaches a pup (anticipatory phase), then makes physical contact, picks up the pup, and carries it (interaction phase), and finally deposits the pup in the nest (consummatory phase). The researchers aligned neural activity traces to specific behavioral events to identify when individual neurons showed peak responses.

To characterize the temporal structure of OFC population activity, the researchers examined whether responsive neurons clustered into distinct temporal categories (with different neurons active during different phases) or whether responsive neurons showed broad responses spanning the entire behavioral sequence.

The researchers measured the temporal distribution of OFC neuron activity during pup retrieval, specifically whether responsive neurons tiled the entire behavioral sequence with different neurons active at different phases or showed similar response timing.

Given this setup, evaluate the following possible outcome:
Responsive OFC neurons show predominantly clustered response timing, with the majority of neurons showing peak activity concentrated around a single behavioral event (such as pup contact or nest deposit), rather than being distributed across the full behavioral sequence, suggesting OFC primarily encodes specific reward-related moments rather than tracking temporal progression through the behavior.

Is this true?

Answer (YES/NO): NO